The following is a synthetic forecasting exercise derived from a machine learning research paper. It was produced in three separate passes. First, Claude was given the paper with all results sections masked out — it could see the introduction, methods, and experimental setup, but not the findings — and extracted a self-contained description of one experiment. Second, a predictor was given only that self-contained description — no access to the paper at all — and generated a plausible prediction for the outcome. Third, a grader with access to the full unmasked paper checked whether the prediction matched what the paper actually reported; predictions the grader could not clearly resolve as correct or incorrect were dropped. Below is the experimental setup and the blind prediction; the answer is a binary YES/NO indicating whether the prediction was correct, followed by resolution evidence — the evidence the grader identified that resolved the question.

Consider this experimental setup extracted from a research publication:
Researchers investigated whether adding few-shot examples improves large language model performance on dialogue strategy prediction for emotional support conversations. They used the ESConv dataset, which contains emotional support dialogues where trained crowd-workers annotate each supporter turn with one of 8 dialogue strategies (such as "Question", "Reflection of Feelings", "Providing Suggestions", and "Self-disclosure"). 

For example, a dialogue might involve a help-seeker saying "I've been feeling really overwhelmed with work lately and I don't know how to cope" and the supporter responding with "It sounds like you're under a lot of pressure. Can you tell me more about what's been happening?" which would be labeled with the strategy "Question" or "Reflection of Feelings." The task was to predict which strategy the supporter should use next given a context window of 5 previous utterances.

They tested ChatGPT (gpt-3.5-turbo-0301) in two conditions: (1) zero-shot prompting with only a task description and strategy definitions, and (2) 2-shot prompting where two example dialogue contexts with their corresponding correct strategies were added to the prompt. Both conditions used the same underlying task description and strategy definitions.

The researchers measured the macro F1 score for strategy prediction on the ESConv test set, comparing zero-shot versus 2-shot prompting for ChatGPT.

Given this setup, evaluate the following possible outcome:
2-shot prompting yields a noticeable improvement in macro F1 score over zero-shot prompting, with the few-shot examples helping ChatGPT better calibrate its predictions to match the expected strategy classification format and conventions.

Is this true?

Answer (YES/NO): NO